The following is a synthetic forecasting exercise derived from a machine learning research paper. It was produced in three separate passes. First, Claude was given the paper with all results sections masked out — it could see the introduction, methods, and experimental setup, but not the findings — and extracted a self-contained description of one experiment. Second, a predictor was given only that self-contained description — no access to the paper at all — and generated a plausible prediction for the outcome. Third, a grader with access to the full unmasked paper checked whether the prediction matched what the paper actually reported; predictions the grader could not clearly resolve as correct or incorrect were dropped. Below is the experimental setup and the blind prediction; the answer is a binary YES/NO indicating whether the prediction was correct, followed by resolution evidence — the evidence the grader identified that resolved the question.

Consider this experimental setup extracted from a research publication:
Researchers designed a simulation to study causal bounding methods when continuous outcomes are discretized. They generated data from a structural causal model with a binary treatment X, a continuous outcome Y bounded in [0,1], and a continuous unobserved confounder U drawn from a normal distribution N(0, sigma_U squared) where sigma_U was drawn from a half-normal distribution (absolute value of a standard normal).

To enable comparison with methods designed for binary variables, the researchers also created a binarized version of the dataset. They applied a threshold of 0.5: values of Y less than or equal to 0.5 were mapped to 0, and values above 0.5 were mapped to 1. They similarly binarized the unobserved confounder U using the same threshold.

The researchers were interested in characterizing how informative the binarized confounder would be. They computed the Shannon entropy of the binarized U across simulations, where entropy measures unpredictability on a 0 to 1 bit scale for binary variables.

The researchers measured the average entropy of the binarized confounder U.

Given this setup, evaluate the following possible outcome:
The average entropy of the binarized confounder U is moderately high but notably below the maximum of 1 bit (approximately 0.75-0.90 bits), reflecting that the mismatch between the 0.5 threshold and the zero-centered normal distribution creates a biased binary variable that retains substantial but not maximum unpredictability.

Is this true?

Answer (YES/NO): NO